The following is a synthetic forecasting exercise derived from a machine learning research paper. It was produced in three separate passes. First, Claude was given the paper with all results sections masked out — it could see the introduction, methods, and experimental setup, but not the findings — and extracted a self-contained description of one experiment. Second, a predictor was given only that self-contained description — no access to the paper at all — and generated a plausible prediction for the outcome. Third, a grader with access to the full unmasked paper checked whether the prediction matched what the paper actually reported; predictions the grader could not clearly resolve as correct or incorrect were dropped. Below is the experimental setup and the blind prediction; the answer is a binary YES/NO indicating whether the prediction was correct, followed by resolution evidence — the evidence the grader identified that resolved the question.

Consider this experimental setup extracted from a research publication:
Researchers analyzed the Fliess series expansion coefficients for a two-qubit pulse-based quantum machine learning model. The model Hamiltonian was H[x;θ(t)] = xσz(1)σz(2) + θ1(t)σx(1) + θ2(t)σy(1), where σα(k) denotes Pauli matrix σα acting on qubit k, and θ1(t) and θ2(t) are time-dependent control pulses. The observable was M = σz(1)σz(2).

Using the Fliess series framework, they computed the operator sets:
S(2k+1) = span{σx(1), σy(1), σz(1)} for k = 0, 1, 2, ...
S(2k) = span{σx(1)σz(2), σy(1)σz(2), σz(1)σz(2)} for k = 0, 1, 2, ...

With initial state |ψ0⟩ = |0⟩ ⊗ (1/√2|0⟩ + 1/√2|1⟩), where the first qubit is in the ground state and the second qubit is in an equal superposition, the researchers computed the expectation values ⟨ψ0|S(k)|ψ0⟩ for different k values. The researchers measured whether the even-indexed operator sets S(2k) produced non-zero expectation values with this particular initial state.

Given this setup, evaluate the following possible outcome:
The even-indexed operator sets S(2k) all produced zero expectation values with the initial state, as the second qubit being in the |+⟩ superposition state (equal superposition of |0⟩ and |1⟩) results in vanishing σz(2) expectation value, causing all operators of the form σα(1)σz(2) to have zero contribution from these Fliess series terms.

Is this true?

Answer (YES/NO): YES